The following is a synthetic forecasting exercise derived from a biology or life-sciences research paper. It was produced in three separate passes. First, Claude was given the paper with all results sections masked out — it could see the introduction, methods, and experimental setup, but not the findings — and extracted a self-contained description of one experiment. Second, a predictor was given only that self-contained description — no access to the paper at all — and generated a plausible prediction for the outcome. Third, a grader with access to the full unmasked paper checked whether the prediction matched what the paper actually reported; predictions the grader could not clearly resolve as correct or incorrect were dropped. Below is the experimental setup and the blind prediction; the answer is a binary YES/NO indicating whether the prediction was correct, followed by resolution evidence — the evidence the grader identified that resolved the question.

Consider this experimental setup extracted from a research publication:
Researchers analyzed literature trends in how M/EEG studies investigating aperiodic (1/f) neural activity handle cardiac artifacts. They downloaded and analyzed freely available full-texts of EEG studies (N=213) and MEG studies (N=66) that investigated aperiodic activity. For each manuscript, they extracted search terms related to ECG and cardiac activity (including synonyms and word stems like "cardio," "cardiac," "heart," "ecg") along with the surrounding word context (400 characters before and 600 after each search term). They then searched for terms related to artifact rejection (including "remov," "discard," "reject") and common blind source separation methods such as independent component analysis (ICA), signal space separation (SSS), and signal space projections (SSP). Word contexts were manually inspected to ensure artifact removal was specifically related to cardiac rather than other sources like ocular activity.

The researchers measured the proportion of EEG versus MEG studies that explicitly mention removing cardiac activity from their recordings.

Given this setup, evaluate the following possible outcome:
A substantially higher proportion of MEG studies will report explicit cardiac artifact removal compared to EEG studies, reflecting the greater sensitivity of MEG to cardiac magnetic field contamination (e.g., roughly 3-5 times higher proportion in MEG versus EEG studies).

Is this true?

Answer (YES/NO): NO